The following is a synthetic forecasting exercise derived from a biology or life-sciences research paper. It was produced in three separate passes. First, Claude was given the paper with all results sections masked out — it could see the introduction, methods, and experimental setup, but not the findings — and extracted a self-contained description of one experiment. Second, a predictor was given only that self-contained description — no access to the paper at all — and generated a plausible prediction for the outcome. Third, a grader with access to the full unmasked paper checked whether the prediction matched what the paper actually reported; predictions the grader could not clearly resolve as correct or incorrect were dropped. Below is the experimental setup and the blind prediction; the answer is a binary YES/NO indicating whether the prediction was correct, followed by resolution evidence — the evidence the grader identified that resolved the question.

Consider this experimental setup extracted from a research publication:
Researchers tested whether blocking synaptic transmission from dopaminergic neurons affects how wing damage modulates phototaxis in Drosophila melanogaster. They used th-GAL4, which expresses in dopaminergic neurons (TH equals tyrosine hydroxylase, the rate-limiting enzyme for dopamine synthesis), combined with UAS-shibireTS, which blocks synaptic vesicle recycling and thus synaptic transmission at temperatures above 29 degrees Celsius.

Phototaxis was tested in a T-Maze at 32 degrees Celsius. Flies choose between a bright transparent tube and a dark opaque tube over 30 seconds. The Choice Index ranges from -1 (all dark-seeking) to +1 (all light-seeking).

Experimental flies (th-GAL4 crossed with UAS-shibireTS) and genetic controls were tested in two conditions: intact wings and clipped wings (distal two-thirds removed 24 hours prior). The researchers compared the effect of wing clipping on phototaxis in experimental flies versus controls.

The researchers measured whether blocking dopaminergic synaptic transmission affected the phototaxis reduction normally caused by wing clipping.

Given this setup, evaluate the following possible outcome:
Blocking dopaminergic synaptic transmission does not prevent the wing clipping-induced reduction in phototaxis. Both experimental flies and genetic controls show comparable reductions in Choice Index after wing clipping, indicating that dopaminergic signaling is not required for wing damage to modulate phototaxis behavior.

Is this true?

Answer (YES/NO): NO